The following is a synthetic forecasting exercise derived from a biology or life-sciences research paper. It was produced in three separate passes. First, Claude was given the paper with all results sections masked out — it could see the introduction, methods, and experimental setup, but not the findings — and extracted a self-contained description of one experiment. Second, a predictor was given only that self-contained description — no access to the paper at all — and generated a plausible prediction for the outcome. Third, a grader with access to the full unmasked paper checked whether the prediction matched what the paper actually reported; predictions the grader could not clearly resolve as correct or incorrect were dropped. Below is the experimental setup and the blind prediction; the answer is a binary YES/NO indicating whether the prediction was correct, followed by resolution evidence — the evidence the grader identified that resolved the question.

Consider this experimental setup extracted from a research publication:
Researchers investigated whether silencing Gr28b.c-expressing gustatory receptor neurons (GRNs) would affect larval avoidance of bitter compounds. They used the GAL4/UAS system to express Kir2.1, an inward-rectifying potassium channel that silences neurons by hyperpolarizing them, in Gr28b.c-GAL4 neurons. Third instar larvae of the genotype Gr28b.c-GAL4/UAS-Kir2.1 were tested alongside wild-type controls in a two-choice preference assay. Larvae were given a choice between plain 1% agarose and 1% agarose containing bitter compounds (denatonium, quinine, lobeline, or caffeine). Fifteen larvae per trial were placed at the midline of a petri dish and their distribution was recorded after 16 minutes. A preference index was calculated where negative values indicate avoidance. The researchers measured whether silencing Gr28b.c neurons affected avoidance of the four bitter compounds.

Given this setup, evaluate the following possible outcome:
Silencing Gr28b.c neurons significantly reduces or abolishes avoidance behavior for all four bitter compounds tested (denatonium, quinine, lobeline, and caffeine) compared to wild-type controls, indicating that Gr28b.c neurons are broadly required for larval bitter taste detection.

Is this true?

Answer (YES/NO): YES